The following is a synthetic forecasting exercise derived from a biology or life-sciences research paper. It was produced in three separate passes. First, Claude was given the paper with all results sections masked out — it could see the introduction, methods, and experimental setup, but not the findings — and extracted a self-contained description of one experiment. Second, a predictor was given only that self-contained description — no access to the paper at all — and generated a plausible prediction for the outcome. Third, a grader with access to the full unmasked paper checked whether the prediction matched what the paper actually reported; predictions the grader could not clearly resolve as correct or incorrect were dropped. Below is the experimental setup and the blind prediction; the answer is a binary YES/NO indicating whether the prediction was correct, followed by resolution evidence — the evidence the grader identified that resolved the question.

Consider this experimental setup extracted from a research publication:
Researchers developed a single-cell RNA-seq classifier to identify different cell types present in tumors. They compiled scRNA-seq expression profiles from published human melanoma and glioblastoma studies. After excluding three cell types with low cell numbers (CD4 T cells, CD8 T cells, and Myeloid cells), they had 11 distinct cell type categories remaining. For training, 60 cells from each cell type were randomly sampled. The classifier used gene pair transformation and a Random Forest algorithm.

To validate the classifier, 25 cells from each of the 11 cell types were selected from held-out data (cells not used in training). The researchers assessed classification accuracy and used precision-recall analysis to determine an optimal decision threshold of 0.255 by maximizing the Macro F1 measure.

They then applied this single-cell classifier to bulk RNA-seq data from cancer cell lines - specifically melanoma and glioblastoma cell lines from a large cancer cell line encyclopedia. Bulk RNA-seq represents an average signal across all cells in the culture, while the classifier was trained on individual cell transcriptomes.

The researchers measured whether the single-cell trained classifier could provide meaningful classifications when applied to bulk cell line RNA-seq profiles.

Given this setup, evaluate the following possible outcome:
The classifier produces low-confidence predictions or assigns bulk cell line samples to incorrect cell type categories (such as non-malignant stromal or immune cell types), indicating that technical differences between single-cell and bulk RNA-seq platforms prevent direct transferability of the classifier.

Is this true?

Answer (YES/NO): NO